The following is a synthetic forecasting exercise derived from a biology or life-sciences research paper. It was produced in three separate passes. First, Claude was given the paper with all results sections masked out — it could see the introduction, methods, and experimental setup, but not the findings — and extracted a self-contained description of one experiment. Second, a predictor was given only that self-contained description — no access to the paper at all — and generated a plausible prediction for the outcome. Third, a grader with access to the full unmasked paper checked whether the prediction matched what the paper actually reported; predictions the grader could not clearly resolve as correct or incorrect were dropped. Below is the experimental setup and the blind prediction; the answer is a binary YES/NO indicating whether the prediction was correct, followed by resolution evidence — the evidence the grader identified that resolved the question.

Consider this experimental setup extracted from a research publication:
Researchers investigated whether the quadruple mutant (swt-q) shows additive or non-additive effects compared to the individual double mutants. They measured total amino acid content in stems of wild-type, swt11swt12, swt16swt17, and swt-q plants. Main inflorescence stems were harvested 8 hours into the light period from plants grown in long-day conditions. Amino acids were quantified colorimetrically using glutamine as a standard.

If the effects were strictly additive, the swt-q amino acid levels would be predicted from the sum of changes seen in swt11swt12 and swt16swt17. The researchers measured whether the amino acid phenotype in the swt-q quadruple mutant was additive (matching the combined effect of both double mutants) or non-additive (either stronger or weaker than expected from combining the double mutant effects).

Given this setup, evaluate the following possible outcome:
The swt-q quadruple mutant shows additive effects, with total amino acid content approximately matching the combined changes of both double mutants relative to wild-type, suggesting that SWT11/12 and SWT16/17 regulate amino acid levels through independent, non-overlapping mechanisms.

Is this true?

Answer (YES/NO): NO